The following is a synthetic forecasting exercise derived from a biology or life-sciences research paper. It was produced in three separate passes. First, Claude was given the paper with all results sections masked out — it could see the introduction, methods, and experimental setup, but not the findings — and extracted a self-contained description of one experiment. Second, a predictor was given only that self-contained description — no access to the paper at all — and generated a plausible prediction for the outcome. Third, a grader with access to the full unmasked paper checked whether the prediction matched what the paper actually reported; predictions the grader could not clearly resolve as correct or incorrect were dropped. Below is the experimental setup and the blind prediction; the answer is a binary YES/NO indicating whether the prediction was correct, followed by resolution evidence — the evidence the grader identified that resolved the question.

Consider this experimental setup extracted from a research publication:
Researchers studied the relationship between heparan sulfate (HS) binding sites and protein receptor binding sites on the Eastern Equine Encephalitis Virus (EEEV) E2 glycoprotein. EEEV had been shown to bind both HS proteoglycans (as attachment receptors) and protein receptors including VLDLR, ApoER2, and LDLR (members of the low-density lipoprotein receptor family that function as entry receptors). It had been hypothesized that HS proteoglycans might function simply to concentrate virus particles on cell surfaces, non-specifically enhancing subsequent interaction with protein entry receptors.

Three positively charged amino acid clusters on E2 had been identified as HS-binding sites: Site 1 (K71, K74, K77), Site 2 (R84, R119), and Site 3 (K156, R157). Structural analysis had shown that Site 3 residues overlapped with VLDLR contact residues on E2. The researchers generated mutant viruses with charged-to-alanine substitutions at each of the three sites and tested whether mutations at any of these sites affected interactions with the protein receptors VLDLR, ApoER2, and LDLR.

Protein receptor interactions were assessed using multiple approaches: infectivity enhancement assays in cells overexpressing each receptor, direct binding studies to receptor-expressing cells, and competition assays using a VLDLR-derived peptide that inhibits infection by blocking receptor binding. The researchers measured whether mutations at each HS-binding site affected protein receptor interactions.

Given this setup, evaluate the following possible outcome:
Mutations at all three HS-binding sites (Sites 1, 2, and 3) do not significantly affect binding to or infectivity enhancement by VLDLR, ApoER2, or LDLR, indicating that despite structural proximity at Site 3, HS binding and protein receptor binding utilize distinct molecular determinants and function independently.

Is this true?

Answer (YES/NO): NO